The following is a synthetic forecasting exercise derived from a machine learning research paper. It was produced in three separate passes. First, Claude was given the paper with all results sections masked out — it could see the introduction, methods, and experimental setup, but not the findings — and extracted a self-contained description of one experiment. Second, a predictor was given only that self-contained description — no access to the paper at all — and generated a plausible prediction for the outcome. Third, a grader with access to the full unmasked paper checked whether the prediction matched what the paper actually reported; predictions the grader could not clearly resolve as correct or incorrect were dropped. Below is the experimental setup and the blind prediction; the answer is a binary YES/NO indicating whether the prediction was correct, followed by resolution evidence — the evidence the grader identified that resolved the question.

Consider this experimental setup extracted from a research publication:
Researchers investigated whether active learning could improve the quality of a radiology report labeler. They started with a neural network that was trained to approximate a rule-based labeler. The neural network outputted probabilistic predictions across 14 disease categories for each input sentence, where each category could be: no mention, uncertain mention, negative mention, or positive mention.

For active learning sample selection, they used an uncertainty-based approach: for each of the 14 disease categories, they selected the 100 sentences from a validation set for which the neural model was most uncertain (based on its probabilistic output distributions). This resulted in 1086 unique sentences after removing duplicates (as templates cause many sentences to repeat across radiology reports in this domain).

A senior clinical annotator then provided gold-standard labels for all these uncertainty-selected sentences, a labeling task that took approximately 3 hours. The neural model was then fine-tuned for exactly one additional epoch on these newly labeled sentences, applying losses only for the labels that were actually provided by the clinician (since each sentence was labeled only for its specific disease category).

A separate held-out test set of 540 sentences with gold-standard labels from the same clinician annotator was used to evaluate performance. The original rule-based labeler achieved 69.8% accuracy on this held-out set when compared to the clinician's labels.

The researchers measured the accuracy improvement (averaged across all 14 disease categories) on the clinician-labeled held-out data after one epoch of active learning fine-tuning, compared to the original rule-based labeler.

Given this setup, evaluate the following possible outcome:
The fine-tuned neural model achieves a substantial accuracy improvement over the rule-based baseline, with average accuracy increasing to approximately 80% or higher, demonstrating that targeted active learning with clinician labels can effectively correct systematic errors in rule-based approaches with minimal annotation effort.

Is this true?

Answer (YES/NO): NO